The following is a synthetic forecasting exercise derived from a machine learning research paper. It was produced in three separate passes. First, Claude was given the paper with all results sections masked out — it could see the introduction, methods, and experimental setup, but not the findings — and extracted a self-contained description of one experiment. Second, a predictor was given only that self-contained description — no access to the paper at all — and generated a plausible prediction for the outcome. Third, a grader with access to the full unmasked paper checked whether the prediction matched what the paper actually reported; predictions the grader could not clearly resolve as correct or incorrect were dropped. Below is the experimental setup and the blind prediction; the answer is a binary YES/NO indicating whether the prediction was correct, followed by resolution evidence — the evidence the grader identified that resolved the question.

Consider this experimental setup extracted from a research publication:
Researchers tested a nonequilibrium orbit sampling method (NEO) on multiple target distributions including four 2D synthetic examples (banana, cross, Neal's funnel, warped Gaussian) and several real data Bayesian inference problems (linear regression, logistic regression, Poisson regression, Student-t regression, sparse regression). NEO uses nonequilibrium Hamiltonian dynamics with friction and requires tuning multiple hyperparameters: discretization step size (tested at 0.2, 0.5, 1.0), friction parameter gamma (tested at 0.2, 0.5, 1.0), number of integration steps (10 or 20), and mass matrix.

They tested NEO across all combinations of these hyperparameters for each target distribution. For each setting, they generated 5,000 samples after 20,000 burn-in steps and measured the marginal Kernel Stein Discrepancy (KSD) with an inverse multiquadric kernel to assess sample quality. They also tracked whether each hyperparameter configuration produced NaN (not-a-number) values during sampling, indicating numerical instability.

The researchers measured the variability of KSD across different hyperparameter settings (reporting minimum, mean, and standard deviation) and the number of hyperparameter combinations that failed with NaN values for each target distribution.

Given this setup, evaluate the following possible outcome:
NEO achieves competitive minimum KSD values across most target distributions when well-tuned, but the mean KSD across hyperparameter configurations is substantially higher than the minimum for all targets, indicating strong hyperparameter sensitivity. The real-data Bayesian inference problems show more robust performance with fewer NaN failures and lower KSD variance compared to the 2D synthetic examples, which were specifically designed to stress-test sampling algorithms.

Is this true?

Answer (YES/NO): NO